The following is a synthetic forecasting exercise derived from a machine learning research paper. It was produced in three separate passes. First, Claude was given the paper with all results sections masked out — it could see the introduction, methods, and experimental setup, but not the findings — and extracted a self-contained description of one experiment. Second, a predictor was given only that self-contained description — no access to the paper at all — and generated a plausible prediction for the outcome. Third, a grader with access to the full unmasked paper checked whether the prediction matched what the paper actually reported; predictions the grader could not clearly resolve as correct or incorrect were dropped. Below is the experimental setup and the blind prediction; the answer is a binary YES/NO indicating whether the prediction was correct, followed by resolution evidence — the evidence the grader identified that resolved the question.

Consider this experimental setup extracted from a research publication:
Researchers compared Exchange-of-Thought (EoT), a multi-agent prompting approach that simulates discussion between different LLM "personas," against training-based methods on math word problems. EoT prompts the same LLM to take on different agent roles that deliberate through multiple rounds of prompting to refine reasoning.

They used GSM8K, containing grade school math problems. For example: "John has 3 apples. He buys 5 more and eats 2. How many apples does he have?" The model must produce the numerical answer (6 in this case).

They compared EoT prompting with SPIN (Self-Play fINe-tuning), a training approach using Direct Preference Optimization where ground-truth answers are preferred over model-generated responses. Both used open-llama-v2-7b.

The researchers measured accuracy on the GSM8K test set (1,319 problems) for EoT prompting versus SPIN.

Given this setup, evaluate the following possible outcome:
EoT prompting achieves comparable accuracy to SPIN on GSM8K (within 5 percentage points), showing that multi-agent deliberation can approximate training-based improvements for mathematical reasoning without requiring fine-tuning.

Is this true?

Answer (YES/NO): NO